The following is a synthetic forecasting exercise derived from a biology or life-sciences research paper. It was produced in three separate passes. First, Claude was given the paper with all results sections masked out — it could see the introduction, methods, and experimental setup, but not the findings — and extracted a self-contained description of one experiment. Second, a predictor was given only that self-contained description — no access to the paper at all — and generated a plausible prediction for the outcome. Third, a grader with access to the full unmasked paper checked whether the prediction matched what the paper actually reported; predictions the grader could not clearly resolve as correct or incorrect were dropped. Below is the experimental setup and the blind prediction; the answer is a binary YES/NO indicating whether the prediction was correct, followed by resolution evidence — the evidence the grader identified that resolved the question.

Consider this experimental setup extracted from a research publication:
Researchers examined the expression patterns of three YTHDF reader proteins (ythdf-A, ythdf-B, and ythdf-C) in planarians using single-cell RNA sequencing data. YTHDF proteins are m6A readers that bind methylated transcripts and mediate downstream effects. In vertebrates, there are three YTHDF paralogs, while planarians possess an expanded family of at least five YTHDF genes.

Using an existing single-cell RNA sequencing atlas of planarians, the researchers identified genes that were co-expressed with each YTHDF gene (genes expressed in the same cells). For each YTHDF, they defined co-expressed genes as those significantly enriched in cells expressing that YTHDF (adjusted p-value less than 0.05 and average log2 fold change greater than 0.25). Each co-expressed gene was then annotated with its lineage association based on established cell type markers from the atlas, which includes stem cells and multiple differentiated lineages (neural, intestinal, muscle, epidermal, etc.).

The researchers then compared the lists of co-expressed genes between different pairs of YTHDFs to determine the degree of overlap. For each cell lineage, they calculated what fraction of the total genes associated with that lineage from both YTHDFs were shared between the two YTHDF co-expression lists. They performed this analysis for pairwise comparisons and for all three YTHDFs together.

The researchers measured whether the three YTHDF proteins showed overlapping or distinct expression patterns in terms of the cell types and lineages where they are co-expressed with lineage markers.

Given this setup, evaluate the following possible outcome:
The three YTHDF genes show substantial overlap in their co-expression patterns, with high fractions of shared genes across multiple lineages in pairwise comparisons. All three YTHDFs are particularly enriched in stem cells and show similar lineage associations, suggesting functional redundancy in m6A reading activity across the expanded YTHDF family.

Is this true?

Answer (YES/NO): NO